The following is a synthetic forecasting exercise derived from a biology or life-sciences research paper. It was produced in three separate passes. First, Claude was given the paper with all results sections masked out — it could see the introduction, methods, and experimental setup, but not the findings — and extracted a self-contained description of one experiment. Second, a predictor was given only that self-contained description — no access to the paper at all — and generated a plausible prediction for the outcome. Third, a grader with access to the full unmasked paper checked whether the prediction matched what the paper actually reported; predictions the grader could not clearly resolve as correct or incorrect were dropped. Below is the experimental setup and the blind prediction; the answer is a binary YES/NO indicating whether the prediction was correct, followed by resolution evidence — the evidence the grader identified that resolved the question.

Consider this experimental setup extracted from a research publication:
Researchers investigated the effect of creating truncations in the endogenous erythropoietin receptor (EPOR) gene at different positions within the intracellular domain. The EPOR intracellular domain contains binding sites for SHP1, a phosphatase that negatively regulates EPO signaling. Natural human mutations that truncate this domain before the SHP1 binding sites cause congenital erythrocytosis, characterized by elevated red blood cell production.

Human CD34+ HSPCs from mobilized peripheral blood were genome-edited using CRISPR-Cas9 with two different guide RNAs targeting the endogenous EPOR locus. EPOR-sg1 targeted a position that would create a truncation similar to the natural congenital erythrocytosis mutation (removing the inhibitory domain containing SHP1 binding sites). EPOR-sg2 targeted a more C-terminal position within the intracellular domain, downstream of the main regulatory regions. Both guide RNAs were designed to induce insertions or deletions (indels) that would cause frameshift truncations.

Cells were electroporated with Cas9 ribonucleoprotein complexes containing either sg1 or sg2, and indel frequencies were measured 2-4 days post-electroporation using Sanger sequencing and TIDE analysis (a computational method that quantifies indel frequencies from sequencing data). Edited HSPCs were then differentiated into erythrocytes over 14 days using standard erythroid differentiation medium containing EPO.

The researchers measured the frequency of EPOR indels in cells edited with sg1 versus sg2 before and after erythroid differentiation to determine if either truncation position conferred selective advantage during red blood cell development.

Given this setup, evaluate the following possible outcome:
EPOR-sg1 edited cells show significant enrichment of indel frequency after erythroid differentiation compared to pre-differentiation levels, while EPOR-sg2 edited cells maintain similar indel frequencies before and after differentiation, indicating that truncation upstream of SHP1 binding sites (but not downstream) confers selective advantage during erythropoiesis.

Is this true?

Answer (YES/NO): NO